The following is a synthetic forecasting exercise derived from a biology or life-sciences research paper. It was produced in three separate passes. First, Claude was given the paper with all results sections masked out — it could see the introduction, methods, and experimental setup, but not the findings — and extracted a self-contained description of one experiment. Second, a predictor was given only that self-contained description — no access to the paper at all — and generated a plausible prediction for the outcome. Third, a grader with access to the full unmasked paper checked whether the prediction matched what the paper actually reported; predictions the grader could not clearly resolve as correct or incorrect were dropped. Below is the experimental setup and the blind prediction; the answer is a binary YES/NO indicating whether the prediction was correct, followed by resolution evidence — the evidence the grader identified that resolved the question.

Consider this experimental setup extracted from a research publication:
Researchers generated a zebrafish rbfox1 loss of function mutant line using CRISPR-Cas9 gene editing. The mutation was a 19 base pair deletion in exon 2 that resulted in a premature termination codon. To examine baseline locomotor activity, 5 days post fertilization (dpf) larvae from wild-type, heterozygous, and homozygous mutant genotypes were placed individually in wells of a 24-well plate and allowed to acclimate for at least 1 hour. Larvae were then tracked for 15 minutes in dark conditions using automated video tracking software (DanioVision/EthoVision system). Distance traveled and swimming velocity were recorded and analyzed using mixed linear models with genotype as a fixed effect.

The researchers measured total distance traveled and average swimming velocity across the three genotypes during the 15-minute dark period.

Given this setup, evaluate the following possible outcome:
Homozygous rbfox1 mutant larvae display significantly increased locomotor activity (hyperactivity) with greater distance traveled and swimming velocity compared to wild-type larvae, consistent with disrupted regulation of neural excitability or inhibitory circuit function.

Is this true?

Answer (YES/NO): YES